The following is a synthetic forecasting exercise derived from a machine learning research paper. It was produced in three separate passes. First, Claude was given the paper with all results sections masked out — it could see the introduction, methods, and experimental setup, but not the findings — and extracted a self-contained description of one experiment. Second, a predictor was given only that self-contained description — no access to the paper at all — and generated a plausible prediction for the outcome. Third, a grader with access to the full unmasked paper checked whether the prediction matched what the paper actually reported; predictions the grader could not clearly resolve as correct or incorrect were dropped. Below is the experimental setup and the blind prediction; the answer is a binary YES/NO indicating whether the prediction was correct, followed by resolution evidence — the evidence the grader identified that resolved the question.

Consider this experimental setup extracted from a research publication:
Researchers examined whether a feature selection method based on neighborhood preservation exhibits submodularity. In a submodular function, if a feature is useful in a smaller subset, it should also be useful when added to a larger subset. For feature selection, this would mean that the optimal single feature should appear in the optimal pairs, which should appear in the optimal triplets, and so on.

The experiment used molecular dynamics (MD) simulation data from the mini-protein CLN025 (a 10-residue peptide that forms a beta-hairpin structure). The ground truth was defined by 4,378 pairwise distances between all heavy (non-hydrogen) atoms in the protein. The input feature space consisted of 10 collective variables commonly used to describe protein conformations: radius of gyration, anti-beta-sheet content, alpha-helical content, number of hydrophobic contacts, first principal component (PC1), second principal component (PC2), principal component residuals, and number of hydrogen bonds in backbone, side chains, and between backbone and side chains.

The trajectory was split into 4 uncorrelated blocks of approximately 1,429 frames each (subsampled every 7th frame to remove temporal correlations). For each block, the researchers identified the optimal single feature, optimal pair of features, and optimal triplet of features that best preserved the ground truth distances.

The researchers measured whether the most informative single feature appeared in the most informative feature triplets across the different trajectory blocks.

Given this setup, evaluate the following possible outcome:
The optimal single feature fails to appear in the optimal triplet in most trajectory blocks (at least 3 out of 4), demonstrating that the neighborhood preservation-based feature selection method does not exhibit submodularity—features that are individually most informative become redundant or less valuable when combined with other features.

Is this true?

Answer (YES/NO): YES